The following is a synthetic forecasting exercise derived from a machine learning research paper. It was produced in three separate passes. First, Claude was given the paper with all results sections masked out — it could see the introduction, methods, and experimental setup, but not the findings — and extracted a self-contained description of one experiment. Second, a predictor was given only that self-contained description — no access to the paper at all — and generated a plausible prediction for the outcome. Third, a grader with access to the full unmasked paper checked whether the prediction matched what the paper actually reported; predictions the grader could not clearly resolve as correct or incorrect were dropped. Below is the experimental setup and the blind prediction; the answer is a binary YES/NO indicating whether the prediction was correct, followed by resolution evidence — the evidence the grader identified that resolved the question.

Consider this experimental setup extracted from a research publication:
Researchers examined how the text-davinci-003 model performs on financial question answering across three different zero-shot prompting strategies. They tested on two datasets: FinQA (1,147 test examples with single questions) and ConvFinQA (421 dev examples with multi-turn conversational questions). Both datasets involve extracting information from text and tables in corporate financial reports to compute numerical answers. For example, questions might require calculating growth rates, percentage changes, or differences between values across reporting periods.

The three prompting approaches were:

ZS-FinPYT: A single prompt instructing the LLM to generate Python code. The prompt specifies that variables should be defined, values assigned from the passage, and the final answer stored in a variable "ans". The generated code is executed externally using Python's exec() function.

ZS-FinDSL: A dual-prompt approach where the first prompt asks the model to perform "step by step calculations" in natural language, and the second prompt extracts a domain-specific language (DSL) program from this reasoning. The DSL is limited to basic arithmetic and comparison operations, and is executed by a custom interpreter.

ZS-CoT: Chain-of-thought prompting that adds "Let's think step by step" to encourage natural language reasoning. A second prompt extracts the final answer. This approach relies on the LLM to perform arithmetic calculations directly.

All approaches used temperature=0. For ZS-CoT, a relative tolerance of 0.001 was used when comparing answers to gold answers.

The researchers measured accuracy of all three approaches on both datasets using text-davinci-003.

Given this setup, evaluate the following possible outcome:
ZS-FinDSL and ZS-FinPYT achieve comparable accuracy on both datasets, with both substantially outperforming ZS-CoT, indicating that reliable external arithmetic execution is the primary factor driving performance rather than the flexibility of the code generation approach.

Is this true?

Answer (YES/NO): NO